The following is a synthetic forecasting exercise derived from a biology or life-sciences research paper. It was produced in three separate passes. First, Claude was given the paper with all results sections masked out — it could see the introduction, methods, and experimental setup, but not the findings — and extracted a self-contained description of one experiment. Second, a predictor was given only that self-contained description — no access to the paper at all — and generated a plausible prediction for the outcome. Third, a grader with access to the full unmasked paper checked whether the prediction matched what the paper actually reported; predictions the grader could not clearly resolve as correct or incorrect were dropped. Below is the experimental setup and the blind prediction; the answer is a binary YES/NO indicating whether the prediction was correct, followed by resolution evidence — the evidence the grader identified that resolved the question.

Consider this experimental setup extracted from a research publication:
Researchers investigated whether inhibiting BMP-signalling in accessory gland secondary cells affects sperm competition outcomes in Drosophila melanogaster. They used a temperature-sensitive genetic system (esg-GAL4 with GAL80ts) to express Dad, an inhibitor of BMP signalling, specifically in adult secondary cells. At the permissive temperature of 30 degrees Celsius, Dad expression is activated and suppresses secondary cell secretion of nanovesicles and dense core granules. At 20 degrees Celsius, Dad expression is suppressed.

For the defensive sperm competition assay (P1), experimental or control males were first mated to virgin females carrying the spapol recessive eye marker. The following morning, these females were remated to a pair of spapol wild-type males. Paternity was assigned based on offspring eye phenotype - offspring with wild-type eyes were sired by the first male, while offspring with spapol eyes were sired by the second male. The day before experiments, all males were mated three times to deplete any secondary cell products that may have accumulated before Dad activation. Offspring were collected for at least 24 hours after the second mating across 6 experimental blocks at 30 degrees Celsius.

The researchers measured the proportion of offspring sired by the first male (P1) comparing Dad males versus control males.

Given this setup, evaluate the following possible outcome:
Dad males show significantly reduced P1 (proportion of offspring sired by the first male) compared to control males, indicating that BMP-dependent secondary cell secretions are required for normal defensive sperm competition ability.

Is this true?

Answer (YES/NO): NO